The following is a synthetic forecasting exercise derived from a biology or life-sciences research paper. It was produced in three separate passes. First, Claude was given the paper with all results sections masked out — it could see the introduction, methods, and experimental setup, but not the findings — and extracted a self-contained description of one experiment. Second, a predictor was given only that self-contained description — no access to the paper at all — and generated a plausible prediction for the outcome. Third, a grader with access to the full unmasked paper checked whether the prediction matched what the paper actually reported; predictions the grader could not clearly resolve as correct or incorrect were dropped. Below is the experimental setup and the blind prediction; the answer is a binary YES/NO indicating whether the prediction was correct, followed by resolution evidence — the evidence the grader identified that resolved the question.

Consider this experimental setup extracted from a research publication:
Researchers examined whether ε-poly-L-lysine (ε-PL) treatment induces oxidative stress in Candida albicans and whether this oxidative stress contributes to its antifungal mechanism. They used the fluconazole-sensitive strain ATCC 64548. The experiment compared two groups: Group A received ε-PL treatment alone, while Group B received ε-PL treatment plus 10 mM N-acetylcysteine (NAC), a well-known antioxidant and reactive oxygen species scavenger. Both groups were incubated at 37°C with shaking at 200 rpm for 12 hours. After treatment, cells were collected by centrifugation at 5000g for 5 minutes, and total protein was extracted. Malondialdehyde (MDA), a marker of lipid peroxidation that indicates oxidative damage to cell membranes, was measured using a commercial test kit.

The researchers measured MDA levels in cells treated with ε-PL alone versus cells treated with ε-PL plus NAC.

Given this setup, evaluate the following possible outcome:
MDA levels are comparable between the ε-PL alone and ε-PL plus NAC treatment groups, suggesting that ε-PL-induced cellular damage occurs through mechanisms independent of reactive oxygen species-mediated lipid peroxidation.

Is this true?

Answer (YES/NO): NO